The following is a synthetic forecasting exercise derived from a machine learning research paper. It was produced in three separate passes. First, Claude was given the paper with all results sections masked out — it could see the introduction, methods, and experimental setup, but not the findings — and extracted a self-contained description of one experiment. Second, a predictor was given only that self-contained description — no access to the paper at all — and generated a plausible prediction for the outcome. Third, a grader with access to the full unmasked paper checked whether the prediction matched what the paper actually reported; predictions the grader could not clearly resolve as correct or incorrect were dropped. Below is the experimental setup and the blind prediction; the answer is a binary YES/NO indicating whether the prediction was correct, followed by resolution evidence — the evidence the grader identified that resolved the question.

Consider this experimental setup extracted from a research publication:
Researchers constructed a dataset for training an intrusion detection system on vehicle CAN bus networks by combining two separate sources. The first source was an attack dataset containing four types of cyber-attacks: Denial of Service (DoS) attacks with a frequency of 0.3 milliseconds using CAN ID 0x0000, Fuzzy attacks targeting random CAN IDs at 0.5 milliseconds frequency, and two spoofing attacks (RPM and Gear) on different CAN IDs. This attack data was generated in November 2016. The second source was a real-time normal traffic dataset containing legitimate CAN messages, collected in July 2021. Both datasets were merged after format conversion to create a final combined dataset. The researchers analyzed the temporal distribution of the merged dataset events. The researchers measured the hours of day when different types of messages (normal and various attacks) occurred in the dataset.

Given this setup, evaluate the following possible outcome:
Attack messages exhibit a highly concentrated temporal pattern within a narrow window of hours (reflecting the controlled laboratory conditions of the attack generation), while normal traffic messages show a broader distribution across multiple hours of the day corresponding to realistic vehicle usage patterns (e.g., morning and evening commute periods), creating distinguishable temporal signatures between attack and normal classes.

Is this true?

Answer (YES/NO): NO